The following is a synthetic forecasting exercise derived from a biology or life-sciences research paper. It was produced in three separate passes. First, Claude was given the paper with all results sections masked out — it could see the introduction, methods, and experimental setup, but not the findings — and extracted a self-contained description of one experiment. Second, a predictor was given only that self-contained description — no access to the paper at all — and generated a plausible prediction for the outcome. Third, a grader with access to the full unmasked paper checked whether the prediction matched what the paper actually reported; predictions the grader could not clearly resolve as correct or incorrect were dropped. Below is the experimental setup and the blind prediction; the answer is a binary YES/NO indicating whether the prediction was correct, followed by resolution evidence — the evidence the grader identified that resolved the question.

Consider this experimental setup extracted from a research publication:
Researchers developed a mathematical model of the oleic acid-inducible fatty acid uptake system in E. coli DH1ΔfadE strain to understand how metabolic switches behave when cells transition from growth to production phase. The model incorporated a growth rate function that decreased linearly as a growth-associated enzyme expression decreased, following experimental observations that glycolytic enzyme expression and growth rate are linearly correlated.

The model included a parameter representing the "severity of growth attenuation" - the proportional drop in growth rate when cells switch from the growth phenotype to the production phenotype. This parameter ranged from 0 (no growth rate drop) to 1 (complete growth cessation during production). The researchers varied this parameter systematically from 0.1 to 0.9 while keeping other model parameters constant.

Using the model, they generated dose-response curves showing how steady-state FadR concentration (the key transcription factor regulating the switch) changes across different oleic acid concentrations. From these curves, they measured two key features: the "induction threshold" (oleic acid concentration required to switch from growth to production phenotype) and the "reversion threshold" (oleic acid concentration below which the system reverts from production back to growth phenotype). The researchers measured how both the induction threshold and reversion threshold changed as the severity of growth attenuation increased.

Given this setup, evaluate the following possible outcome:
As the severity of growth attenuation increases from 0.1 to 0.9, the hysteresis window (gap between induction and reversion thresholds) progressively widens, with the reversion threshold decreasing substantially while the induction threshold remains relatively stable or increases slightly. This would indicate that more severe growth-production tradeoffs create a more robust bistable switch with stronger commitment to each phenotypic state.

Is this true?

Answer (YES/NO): NO